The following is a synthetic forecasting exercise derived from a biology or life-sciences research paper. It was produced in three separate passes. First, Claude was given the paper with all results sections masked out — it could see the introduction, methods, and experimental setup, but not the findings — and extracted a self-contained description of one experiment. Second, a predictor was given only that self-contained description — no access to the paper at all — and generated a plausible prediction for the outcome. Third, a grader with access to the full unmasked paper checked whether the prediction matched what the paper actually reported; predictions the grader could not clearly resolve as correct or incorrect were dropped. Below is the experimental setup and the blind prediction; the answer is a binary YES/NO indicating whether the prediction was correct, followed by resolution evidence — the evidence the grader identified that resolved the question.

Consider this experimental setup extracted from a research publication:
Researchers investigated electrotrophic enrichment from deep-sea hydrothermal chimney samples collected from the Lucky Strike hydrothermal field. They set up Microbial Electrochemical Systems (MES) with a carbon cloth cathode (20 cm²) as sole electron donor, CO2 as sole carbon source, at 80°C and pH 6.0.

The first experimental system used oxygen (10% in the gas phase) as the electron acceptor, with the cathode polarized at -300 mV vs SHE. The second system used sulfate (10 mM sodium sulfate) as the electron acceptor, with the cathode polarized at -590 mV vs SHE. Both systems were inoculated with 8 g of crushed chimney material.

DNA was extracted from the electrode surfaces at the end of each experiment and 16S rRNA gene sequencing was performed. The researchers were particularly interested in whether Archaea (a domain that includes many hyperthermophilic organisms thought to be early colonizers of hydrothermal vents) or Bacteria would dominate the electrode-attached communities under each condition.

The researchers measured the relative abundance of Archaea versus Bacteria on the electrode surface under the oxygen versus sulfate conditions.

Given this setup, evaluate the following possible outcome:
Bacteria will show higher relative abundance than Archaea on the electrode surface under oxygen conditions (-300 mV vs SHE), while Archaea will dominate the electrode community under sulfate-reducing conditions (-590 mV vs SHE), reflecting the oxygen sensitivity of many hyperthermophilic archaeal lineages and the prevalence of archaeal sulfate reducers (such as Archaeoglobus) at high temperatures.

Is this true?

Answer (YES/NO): YES